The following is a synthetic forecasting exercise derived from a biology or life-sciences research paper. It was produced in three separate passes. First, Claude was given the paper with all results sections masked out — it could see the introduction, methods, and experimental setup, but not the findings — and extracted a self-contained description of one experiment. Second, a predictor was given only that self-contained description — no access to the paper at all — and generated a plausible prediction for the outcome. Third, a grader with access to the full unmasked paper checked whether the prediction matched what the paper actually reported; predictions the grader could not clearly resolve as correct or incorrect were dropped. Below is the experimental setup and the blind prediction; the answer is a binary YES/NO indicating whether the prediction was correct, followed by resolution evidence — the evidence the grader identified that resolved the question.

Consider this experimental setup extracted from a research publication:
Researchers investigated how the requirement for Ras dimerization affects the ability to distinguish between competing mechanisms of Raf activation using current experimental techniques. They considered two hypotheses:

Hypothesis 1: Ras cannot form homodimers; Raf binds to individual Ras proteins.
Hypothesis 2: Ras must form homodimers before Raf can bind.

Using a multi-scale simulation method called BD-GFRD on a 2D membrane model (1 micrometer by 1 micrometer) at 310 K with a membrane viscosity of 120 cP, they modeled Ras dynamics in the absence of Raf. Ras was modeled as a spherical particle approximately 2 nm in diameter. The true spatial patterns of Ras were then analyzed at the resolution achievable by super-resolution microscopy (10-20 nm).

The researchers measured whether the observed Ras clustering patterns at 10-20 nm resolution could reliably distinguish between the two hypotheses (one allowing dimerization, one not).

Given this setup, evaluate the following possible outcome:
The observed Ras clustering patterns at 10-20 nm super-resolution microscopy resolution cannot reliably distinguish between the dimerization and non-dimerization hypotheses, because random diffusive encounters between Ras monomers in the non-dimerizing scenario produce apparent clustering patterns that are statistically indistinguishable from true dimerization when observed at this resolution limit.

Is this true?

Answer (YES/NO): YES